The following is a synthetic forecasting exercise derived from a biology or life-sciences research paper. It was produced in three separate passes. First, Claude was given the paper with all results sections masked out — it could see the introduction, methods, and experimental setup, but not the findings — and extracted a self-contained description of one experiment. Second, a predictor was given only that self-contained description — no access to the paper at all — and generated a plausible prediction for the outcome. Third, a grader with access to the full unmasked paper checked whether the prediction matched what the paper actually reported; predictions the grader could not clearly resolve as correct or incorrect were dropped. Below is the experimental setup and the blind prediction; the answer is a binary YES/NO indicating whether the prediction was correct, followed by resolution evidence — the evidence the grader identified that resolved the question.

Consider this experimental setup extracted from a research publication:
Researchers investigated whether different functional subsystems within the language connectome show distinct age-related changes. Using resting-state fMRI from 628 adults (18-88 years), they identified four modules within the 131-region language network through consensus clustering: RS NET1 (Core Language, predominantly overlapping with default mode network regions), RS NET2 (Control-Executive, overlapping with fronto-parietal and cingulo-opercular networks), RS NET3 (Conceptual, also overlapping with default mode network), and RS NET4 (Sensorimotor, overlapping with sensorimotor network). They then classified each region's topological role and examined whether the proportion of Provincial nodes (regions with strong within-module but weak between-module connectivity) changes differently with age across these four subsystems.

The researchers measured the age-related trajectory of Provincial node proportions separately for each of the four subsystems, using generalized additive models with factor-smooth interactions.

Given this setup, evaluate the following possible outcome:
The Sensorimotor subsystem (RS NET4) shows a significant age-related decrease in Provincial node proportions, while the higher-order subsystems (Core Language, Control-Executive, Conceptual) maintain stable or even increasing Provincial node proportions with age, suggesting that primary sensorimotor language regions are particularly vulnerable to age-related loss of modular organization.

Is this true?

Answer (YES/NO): NO